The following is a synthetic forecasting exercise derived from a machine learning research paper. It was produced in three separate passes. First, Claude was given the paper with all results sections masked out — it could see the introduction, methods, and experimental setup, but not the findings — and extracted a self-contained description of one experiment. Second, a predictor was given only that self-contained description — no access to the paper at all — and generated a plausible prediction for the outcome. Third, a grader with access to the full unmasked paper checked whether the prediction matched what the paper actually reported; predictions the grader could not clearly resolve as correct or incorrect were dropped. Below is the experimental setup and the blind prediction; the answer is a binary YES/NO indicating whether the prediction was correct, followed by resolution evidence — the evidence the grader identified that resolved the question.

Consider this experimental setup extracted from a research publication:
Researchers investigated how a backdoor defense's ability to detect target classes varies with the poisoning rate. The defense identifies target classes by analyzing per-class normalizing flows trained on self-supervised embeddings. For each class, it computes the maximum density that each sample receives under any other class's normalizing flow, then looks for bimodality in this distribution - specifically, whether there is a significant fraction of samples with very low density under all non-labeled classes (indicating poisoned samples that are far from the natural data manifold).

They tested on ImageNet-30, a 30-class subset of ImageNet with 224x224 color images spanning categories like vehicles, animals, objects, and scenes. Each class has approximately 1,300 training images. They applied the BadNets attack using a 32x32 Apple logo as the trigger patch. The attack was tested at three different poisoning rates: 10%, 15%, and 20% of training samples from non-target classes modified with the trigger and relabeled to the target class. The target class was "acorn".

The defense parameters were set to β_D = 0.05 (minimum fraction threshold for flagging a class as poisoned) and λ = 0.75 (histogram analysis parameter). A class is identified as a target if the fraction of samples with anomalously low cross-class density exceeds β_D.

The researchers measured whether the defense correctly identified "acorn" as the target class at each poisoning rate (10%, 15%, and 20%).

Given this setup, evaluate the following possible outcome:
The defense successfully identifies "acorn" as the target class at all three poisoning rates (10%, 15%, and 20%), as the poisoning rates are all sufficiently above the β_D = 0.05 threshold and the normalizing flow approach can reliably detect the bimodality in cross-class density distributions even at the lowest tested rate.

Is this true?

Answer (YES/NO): YES